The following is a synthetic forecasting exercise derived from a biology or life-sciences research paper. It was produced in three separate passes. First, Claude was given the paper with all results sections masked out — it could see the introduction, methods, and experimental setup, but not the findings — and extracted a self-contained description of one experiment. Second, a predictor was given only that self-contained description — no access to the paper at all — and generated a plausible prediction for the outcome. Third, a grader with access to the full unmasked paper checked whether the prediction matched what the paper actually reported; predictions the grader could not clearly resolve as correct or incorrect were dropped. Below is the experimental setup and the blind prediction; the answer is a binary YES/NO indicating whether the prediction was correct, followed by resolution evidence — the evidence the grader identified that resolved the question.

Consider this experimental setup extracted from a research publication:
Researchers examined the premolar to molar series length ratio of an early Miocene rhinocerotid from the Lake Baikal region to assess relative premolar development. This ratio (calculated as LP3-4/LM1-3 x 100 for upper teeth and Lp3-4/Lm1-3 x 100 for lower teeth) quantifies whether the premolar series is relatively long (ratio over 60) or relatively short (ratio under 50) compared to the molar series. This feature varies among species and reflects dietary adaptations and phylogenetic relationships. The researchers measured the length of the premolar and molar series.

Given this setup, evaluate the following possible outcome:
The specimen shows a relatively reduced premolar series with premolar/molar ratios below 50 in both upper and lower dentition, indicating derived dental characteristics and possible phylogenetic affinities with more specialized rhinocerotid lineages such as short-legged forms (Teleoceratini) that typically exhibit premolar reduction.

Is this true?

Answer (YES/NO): YES